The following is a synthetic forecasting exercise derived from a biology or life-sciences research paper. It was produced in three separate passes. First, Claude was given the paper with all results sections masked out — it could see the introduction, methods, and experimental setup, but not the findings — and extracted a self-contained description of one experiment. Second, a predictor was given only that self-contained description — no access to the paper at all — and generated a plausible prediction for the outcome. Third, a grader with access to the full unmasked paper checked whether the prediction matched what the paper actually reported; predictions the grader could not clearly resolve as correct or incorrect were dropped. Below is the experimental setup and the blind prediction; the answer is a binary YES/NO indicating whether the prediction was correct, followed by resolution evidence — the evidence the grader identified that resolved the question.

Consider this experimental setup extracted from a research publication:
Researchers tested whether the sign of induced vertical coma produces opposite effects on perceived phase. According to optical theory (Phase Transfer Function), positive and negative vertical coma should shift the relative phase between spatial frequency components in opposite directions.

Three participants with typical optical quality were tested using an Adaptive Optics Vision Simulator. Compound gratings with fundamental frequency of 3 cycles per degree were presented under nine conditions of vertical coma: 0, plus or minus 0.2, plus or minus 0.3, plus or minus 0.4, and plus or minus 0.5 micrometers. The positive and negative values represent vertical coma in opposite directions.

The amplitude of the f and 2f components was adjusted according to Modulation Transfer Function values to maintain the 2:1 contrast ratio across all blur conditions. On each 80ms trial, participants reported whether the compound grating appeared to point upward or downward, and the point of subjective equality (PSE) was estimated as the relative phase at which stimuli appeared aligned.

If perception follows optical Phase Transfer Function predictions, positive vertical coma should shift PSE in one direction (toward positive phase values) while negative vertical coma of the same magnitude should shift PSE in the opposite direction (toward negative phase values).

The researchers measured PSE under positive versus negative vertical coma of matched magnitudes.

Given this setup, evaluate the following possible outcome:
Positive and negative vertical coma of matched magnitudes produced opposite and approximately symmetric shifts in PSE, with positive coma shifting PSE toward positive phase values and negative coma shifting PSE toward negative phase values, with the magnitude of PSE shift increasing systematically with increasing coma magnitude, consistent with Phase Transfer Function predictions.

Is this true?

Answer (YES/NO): NO